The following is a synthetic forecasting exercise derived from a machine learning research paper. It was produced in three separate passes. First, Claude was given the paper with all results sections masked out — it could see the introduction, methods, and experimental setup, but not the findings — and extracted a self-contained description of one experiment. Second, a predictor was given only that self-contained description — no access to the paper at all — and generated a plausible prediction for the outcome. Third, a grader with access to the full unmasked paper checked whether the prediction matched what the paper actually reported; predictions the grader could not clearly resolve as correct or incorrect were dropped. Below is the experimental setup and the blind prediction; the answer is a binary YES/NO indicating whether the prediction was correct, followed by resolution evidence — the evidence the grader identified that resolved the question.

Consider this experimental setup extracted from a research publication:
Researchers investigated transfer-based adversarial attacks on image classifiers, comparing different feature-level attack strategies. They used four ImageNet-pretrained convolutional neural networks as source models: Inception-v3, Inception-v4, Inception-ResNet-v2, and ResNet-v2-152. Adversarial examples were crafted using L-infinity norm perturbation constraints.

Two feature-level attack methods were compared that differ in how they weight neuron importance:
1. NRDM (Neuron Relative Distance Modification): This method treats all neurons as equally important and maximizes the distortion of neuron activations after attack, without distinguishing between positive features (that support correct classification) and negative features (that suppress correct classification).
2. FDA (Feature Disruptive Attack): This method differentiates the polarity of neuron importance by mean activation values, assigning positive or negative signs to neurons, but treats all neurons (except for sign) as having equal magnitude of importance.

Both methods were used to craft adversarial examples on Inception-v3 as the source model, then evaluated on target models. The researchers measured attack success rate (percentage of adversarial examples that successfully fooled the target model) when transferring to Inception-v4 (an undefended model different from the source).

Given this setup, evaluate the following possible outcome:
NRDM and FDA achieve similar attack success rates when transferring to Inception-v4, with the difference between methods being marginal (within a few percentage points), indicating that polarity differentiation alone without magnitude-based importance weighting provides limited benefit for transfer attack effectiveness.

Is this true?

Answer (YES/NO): NO